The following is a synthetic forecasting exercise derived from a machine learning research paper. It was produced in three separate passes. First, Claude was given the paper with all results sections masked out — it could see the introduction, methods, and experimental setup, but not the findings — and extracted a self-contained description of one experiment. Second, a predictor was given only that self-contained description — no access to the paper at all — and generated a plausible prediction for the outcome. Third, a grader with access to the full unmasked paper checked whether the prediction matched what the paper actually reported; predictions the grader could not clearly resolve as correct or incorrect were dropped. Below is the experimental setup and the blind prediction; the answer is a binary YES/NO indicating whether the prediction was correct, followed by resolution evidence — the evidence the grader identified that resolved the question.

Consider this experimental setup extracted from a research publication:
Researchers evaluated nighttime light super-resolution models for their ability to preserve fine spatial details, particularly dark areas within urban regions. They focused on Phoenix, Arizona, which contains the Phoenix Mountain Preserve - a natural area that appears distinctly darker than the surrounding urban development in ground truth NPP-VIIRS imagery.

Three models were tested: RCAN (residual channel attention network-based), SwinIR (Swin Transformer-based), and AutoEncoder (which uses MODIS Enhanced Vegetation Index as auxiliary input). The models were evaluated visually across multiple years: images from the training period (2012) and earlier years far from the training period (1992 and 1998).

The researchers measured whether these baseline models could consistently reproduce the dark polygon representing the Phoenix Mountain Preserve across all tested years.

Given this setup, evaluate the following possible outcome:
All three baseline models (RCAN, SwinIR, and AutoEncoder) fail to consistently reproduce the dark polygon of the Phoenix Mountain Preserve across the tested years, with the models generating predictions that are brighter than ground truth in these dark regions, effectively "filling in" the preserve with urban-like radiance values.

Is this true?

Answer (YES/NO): NO